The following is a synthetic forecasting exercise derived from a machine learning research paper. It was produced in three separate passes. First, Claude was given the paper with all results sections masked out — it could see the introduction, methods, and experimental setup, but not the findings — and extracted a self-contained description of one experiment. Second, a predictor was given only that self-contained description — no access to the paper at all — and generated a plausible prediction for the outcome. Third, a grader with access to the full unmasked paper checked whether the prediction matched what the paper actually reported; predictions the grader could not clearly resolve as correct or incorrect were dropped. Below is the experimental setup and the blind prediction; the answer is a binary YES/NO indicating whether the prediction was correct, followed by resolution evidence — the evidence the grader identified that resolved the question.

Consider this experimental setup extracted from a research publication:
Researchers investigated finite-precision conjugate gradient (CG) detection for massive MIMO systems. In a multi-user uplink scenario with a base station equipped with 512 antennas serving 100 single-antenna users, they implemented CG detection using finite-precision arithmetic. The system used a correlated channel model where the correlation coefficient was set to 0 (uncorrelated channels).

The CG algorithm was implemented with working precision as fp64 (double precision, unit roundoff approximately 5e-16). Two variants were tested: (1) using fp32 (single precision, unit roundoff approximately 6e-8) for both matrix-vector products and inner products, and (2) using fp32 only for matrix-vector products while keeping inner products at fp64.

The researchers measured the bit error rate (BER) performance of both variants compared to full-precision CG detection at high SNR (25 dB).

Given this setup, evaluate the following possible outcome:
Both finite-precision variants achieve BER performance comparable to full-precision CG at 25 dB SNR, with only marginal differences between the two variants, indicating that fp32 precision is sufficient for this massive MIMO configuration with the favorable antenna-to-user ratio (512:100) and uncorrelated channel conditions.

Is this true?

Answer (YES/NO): YES